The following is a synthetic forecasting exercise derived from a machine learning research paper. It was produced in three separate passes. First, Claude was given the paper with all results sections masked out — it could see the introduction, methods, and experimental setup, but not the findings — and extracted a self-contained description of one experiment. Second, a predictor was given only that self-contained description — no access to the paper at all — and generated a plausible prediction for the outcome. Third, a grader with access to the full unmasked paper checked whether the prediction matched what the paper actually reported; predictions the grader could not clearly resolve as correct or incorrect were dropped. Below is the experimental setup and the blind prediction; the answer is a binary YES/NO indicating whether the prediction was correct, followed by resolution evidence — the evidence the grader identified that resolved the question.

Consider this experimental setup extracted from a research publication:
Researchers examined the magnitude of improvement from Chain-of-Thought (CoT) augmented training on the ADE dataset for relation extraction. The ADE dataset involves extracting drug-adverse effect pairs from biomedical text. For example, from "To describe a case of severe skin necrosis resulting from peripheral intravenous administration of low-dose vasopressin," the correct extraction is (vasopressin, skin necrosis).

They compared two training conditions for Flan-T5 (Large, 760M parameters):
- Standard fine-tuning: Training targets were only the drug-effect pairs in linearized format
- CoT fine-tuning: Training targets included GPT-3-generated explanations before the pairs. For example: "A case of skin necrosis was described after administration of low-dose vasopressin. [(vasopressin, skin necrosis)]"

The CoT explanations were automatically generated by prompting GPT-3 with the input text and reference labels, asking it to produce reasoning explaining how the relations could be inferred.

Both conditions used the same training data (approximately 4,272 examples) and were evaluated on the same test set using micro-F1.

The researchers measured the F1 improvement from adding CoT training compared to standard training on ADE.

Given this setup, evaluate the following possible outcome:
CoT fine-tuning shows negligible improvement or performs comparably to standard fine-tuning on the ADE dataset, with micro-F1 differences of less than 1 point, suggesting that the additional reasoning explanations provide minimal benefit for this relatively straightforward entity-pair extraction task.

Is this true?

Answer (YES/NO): NO